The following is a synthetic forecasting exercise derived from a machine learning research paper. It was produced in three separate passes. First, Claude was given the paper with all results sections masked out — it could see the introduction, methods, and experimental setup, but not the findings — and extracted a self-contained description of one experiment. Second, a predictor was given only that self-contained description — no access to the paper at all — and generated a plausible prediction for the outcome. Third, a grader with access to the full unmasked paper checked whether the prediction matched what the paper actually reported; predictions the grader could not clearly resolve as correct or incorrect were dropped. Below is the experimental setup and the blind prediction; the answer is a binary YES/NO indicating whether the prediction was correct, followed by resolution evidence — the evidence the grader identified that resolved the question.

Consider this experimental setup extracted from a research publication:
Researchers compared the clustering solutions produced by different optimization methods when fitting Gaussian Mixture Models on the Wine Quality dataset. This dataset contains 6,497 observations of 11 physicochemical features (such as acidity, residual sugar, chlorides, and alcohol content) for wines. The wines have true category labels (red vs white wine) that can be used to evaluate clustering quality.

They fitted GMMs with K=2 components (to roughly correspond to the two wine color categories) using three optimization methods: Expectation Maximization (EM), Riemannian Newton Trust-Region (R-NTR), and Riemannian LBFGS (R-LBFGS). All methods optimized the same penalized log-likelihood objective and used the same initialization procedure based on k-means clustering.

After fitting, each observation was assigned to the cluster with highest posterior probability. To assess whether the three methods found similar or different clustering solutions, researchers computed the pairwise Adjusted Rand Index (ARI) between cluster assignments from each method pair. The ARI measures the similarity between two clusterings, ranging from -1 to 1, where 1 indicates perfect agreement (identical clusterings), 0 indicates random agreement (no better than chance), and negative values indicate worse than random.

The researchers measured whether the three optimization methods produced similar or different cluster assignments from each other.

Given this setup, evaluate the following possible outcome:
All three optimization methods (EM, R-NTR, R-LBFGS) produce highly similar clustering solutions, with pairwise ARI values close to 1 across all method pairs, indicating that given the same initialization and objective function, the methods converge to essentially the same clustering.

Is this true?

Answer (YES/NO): NO